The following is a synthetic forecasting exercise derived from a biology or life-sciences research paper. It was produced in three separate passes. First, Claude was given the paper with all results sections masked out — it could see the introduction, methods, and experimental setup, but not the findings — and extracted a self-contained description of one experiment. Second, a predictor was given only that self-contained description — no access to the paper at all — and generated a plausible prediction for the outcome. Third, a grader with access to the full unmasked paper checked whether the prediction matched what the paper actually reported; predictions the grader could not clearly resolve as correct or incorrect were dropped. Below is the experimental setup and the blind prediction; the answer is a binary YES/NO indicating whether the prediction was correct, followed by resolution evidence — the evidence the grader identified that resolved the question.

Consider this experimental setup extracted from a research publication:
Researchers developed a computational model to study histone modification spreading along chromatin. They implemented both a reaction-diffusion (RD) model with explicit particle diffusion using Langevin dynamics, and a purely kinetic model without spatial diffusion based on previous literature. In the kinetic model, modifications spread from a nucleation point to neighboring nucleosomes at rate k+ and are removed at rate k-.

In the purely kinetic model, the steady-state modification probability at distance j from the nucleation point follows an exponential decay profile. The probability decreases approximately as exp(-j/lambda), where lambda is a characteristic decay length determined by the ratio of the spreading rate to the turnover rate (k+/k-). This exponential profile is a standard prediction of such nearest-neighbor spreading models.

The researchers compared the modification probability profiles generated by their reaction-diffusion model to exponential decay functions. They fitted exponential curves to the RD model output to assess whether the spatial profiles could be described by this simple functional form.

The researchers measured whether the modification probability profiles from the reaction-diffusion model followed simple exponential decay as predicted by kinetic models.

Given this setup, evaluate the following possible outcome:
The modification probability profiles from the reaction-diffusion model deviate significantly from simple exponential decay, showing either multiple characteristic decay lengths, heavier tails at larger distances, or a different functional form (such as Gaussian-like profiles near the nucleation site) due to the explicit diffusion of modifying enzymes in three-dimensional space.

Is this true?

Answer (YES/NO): YES